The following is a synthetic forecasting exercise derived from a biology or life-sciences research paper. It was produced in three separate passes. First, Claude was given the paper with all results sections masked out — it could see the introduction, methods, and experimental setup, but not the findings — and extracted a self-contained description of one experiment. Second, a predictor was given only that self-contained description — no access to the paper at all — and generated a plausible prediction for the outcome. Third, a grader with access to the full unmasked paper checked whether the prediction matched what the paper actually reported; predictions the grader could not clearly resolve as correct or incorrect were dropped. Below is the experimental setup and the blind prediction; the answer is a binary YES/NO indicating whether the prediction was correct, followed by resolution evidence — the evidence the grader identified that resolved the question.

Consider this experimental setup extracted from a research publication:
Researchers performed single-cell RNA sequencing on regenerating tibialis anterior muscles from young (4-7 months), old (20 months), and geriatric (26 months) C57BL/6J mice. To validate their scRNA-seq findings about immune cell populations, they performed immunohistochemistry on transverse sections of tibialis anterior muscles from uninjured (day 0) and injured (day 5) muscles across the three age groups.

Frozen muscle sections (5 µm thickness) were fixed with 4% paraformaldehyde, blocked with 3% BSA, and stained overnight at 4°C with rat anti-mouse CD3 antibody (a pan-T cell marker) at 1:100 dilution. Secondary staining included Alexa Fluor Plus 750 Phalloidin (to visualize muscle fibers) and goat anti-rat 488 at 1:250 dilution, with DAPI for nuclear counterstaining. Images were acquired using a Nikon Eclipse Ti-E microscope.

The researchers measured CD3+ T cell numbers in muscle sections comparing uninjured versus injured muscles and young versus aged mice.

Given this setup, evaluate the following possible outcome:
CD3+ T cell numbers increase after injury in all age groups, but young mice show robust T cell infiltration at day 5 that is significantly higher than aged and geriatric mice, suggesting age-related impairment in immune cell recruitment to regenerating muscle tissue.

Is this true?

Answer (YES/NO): NO